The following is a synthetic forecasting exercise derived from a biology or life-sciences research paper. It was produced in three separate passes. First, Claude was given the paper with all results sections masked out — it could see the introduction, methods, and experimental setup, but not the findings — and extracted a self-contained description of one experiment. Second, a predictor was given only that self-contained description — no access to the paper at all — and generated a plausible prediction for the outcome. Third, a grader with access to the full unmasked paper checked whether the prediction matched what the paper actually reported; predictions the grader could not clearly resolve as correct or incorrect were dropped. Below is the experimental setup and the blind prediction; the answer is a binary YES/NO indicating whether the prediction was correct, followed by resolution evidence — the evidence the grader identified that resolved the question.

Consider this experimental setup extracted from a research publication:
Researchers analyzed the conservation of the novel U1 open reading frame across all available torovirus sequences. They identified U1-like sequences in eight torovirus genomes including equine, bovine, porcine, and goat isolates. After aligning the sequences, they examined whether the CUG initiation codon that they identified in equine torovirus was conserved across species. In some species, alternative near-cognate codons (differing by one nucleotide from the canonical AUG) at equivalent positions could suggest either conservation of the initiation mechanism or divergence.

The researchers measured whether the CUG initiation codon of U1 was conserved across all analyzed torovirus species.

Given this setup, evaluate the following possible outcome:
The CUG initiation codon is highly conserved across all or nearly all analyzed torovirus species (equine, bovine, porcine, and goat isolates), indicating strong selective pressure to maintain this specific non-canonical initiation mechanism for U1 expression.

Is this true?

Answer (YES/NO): YES